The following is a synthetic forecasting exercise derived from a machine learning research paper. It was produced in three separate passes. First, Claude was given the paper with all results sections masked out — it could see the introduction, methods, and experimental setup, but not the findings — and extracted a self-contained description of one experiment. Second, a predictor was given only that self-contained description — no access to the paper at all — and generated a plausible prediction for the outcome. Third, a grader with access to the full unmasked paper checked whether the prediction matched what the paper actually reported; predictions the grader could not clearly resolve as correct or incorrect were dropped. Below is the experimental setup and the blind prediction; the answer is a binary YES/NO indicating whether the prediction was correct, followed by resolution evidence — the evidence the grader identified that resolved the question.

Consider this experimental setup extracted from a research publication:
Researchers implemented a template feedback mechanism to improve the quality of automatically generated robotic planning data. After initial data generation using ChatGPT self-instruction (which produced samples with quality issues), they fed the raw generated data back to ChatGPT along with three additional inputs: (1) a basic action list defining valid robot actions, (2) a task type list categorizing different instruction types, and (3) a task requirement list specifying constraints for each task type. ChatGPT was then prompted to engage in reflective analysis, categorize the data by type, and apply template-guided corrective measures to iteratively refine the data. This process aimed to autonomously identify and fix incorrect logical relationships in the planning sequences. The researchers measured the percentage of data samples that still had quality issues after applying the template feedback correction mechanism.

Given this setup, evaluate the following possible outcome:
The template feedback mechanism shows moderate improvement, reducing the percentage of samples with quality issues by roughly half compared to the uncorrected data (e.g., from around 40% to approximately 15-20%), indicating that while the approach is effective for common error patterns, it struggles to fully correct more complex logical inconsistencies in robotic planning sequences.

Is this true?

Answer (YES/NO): NO